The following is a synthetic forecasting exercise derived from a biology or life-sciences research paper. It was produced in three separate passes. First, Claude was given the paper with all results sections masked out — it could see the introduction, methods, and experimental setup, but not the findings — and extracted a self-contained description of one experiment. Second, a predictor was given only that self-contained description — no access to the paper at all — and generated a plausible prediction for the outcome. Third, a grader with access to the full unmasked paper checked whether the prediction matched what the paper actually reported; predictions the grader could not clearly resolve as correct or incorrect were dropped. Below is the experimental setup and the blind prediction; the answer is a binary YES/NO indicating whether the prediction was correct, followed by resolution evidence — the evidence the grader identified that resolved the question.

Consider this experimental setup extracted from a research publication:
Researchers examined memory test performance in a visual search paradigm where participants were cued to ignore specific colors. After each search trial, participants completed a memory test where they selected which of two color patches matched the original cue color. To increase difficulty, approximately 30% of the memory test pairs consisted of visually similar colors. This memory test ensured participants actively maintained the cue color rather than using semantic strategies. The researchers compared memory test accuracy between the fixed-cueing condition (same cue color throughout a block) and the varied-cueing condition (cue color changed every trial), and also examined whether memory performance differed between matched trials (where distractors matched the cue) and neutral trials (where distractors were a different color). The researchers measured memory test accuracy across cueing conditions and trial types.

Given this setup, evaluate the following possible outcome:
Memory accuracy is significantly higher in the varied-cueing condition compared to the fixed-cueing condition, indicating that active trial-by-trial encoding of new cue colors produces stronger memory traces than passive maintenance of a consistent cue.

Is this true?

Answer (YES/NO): NO